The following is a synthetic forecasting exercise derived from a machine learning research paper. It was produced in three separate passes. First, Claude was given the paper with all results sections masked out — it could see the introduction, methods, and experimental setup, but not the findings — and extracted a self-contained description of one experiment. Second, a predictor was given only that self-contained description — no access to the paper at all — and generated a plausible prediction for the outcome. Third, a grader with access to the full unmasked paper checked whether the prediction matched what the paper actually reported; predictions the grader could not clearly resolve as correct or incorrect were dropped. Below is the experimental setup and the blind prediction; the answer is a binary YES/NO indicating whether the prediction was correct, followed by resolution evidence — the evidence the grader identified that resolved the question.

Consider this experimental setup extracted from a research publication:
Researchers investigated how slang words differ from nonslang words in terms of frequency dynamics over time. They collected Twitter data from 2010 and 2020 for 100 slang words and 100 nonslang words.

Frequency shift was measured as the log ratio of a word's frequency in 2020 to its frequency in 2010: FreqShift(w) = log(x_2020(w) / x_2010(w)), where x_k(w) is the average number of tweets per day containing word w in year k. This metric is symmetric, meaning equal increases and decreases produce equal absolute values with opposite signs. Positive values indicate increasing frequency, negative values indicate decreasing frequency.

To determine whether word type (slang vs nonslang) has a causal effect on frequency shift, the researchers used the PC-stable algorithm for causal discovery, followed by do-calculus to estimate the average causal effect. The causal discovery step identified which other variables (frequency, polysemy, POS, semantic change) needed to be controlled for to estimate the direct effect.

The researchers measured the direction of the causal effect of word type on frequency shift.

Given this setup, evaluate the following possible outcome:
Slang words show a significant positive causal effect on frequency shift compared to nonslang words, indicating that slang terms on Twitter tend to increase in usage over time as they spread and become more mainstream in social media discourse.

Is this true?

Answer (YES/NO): NO